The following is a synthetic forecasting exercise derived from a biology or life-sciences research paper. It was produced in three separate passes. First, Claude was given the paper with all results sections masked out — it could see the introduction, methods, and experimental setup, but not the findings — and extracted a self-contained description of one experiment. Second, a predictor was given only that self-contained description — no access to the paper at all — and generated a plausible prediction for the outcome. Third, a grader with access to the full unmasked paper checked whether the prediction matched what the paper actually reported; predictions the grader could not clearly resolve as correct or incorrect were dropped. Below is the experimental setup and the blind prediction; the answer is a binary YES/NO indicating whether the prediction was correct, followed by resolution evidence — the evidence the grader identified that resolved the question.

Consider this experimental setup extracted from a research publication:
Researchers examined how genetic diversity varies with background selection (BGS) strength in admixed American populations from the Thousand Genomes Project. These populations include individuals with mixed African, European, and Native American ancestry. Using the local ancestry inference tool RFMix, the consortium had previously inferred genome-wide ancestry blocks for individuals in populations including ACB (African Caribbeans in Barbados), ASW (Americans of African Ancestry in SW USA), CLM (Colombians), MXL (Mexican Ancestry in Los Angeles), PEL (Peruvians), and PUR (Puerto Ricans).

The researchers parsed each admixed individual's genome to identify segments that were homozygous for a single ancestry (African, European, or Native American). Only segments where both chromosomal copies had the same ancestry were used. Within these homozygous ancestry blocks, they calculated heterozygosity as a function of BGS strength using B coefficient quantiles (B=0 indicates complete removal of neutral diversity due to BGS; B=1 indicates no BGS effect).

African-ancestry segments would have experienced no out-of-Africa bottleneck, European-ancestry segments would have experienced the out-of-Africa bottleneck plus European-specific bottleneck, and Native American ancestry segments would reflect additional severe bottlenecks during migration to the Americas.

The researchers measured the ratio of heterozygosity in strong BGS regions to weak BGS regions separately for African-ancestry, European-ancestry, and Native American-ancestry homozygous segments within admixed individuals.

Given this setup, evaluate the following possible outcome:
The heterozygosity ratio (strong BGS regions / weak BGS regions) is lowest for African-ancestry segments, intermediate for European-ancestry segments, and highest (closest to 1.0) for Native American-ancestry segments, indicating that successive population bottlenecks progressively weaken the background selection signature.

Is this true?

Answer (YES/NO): NO